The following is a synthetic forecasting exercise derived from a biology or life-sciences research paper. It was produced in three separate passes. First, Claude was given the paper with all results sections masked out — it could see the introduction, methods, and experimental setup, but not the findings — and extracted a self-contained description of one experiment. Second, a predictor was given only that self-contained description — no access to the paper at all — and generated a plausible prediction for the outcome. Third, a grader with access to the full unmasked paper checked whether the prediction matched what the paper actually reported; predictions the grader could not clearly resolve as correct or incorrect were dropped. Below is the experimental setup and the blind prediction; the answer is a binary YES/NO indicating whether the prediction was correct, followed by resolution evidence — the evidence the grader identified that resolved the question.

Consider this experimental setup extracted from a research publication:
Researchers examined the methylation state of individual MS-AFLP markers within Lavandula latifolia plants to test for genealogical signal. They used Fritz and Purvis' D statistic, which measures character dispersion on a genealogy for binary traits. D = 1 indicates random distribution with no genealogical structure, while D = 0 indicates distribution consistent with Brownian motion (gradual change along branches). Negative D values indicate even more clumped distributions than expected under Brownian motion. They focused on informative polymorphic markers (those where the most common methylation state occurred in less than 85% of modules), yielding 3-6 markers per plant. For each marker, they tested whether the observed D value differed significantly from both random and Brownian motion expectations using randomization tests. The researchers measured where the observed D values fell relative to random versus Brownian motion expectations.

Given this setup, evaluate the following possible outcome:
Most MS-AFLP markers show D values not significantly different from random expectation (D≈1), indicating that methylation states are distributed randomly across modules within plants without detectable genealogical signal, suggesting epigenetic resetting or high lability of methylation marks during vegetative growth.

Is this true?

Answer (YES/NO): NO